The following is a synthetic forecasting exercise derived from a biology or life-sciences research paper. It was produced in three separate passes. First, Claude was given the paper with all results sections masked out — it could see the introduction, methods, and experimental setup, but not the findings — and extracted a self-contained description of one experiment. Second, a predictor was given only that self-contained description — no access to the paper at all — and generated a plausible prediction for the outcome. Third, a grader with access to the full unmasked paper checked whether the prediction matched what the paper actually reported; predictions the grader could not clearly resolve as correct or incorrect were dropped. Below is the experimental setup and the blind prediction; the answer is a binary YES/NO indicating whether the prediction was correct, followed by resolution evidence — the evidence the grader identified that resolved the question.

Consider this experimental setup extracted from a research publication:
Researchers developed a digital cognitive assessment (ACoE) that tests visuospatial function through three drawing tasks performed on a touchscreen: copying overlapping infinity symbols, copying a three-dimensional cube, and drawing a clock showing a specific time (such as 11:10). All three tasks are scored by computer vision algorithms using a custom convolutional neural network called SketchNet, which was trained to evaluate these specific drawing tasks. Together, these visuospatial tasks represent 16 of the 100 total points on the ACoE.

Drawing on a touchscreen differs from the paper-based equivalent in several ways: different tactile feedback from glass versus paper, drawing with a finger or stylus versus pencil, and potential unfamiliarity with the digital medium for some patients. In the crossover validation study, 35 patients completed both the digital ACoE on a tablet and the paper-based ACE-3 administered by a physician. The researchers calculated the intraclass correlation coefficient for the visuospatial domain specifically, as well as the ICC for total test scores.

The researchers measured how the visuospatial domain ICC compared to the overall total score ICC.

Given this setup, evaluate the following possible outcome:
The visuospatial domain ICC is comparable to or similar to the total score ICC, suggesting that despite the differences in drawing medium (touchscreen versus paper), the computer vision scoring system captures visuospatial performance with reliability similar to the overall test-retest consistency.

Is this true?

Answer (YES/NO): NO